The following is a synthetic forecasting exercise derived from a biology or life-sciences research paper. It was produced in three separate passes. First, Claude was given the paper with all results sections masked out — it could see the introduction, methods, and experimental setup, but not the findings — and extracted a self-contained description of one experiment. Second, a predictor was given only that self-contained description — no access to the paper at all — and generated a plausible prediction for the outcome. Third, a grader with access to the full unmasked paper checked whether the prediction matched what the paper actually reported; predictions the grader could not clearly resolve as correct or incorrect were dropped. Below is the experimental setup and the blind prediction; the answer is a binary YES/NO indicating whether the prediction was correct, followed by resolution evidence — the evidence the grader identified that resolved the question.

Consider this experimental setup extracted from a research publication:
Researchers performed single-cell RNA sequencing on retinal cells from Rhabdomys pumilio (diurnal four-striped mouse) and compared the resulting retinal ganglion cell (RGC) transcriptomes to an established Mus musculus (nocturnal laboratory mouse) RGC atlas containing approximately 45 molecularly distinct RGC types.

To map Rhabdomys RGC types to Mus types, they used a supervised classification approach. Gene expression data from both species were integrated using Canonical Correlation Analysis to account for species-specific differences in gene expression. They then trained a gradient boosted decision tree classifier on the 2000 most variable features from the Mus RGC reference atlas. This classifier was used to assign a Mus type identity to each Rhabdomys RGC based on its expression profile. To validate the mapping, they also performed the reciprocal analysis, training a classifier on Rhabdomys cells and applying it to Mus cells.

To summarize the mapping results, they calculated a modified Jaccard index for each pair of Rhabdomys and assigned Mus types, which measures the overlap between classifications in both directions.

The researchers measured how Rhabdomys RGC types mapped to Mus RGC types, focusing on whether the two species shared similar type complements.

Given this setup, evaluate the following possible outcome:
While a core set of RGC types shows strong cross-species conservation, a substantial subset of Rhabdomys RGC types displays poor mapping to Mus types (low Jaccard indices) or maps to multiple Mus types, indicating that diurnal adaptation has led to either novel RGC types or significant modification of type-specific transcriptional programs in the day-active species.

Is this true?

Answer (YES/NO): NO